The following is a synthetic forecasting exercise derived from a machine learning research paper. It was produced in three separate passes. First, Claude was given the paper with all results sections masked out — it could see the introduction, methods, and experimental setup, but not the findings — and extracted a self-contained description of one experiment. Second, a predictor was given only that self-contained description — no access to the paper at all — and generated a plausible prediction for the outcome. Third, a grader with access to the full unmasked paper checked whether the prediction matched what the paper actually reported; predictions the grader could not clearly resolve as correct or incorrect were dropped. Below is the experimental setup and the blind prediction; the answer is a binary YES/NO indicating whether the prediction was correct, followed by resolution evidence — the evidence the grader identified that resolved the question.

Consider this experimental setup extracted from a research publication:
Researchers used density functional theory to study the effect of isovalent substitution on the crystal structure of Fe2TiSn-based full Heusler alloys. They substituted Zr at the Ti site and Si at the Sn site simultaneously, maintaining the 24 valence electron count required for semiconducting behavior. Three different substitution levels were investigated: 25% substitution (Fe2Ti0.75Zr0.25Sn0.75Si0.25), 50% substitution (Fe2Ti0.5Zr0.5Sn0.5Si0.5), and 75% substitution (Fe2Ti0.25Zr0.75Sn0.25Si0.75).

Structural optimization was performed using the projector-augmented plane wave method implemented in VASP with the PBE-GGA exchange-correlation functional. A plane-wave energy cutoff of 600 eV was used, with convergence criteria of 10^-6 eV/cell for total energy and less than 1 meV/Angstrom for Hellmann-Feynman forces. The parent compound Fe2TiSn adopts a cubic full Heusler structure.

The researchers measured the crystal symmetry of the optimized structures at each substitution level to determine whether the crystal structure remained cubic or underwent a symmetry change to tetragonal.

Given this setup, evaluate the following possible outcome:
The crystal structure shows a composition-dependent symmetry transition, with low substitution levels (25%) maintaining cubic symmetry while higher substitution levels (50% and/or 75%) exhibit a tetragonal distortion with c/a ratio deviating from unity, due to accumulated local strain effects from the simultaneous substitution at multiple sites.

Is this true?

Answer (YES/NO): NO